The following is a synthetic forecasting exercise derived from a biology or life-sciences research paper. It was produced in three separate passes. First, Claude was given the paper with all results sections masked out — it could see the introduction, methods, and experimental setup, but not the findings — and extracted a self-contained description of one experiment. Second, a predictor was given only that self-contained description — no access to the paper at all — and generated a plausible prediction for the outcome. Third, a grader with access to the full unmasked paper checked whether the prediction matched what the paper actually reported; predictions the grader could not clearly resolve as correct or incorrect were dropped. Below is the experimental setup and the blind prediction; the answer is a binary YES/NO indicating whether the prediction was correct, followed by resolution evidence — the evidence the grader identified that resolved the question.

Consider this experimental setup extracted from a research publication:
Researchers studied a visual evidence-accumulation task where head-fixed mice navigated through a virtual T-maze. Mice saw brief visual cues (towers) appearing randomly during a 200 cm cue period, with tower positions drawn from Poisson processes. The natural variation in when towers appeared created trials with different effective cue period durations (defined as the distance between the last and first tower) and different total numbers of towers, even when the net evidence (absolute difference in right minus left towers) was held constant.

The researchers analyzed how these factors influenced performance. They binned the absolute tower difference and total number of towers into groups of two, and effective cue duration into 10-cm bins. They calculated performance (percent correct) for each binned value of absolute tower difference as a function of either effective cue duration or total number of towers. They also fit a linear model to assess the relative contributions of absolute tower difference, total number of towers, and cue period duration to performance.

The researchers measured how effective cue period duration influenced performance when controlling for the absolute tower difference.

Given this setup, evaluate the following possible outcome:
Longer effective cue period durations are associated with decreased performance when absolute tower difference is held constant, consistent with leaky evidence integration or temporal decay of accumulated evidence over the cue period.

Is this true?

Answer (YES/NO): NO